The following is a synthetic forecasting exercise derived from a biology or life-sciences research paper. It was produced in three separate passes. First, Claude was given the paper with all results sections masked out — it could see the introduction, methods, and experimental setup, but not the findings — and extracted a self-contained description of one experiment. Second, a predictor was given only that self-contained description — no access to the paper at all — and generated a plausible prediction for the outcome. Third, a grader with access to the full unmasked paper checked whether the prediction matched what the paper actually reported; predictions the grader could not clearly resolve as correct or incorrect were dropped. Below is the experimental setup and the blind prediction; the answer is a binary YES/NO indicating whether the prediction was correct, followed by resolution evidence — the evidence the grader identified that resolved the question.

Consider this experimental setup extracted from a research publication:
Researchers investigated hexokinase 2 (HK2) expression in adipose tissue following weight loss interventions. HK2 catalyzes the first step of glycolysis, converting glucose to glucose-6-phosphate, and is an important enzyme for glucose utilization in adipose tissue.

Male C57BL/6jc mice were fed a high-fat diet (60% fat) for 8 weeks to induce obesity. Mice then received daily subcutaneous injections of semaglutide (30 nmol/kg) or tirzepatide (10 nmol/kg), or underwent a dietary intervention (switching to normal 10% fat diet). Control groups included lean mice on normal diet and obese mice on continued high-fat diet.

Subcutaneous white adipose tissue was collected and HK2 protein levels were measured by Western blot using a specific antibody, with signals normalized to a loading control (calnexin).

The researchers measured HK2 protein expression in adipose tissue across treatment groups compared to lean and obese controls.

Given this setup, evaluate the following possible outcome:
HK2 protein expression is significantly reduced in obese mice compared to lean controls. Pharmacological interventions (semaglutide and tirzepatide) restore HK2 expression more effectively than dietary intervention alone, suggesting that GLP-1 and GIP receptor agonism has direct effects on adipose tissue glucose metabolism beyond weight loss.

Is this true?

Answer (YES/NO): NO